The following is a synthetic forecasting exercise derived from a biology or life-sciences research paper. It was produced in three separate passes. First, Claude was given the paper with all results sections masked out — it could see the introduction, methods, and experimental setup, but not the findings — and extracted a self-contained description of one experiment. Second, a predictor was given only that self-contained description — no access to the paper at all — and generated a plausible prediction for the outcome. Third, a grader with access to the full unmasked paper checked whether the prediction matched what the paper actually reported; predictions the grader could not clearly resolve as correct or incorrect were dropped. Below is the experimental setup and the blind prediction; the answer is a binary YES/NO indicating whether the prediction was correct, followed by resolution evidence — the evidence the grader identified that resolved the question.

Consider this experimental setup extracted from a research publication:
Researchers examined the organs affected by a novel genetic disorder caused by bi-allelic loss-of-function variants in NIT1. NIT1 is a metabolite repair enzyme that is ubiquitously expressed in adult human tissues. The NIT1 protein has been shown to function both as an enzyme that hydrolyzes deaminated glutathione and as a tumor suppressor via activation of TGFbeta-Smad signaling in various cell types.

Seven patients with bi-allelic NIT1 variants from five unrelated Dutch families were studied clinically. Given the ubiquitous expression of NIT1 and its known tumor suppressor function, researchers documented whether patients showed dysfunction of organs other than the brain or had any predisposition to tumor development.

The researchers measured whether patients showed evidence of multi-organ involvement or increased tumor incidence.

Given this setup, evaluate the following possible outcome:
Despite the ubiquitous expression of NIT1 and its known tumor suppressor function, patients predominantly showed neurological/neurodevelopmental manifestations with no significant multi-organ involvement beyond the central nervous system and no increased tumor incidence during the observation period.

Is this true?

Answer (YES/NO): YES